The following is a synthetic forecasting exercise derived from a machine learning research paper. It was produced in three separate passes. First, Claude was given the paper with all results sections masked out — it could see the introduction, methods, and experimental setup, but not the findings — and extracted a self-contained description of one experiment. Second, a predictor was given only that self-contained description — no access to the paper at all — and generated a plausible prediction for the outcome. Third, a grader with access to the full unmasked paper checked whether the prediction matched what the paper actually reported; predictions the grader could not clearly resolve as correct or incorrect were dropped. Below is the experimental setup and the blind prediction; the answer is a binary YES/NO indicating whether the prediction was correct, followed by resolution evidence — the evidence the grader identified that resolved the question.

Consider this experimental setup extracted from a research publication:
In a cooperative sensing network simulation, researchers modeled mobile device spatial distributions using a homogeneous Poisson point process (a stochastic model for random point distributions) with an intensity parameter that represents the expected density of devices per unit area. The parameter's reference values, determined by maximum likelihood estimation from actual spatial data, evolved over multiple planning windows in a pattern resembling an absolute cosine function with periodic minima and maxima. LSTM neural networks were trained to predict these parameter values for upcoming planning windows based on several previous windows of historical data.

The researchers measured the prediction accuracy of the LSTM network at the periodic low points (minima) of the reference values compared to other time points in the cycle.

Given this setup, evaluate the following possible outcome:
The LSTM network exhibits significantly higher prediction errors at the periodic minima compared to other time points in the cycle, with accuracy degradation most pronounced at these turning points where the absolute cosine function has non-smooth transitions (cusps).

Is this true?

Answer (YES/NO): YES